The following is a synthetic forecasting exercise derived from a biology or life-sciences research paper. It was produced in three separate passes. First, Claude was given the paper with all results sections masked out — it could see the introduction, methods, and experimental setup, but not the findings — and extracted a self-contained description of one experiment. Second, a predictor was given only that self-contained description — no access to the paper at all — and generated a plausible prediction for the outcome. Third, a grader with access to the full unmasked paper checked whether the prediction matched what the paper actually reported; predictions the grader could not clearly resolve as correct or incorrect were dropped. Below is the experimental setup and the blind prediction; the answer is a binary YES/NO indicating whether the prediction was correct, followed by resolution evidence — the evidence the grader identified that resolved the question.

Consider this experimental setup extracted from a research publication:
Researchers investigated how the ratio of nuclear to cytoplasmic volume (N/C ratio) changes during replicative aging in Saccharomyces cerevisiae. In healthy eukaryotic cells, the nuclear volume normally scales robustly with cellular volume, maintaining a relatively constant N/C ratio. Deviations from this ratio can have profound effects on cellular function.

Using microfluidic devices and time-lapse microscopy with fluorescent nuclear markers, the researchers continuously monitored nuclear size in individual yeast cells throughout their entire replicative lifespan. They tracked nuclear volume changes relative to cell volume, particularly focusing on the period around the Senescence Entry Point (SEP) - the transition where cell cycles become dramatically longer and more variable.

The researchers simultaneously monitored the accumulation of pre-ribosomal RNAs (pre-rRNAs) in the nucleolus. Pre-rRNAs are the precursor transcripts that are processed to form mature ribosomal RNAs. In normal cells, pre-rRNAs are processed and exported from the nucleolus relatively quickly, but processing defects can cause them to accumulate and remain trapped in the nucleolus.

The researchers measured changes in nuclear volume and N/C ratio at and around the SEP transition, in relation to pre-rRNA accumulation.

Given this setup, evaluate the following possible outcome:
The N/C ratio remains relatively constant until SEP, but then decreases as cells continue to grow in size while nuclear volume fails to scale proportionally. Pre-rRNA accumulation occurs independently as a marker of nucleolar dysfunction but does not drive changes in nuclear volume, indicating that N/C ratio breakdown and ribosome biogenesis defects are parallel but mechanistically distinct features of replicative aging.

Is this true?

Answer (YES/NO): NO